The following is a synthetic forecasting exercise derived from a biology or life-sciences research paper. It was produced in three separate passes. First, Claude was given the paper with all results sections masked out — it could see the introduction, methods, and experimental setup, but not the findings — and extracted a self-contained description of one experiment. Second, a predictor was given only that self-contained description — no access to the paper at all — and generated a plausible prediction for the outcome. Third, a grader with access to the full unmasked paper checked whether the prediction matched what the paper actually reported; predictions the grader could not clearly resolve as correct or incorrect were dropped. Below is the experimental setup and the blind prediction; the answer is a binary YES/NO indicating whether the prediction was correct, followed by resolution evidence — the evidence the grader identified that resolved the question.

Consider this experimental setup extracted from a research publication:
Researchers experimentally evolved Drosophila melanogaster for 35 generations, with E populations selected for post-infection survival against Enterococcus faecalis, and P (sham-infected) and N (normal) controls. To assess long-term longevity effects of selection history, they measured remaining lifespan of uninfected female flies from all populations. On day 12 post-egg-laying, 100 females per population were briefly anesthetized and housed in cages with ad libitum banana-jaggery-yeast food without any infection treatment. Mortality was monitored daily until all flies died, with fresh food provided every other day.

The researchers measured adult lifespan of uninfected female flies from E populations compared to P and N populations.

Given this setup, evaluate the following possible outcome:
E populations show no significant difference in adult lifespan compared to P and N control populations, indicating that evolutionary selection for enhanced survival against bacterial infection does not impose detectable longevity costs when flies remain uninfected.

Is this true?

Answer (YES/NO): YES